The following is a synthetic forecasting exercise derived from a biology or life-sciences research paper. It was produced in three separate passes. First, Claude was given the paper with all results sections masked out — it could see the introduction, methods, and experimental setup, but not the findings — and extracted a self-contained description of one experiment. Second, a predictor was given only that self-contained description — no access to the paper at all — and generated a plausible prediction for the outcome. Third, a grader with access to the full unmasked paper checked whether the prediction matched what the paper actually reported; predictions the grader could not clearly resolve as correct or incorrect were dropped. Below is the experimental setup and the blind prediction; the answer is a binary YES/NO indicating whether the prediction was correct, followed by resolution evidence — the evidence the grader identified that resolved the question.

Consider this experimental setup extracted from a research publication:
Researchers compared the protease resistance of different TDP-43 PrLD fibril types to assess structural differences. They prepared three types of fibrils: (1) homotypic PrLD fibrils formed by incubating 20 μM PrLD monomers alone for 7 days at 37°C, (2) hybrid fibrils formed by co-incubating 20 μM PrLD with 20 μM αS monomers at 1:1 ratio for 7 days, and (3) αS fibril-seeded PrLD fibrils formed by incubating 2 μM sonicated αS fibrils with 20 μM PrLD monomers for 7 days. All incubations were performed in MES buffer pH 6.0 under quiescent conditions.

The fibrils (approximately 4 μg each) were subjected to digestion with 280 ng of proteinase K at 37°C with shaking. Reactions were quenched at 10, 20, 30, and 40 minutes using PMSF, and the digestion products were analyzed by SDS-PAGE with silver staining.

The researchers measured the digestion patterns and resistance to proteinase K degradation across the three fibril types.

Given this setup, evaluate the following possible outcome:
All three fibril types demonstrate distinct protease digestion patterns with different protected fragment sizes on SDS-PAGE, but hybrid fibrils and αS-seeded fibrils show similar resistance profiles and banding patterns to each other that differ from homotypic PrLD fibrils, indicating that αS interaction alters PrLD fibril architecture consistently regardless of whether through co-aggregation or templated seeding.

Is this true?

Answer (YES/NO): NO